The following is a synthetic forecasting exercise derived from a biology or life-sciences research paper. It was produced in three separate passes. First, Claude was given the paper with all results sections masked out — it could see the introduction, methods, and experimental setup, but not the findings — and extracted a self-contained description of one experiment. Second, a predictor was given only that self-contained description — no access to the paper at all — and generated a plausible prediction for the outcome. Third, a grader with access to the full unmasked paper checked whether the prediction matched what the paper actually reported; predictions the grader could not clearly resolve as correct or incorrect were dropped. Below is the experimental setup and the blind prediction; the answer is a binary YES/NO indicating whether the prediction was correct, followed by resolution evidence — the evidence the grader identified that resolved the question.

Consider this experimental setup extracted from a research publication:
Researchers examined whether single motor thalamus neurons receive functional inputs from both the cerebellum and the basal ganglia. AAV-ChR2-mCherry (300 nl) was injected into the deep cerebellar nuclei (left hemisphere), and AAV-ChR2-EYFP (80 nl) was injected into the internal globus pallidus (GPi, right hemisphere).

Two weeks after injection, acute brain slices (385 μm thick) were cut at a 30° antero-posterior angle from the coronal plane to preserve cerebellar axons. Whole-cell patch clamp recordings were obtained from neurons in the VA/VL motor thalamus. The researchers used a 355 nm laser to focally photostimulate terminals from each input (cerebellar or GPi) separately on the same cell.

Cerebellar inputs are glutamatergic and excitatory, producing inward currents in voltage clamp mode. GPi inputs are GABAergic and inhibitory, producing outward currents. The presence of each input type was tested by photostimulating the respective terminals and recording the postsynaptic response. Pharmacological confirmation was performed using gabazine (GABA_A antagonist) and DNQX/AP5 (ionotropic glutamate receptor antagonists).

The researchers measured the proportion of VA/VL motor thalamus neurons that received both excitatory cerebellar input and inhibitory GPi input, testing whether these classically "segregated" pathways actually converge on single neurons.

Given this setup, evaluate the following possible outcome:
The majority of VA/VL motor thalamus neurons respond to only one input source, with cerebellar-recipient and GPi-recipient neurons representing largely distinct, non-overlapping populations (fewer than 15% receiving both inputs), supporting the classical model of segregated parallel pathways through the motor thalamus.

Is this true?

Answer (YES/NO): NO